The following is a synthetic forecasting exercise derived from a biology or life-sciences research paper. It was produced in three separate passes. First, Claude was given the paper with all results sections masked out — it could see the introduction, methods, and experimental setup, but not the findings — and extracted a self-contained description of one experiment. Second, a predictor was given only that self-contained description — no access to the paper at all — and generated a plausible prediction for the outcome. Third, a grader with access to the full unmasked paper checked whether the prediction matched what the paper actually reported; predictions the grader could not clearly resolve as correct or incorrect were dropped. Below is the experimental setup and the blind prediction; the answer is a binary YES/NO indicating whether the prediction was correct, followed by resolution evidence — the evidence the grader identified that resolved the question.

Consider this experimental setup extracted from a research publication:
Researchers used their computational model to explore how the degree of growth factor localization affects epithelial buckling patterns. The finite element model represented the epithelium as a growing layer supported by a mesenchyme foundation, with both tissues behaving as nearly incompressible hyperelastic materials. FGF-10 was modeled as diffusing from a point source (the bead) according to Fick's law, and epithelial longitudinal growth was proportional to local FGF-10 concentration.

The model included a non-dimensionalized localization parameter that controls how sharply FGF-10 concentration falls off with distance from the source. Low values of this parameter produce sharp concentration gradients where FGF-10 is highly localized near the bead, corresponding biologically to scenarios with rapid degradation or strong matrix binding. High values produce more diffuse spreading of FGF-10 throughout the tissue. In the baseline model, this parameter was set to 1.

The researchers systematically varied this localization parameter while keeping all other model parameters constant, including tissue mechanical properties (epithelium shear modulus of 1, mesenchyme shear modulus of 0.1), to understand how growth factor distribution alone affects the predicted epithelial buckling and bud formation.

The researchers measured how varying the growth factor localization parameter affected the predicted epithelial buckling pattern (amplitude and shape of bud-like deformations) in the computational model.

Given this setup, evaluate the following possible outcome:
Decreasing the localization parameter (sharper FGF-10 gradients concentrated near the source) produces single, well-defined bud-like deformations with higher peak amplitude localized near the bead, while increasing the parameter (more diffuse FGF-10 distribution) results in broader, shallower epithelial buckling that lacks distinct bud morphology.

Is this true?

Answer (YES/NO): NO